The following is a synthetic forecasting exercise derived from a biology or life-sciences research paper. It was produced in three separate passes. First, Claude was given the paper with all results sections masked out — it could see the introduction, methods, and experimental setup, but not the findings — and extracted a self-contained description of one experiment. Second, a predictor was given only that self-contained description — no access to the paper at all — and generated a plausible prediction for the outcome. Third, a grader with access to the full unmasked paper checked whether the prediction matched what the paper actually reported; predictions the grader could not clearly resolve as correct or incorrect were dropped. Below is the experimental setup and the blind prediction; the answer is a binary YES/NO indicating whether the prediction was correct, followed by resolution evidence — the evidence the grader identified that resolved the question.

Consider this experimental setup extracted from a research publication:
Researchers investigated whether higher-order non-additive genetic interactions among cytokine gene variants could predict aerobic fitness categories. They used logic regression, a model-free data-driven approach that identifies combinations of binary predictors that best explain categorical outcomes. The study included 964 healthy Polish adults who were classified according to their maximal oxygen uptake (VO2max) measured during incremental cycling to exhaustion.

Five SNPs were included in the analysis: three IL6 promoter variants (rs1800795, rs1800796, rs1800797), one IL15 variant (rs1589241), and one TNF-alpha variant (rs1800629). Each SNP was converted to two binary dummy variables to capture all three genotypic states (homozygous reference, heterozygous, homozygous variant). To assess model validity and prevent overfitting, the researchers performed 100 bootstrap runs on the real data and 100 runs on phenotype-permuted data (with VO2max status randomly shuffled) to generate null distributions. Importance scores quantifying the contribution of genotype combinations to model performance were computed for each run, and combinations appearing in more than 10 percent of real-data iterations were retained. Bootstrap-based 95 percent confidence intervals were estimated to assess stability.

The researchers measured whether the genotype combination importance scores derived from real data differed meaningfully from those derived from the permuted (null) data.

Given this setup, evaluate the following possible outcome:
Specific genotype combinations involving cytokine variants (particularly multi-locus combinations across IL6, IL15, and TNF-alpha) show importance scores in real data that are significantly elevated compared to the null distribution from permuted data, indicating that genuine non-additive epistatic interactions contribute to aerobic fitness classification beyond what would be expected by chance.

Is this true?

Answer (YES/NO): YES